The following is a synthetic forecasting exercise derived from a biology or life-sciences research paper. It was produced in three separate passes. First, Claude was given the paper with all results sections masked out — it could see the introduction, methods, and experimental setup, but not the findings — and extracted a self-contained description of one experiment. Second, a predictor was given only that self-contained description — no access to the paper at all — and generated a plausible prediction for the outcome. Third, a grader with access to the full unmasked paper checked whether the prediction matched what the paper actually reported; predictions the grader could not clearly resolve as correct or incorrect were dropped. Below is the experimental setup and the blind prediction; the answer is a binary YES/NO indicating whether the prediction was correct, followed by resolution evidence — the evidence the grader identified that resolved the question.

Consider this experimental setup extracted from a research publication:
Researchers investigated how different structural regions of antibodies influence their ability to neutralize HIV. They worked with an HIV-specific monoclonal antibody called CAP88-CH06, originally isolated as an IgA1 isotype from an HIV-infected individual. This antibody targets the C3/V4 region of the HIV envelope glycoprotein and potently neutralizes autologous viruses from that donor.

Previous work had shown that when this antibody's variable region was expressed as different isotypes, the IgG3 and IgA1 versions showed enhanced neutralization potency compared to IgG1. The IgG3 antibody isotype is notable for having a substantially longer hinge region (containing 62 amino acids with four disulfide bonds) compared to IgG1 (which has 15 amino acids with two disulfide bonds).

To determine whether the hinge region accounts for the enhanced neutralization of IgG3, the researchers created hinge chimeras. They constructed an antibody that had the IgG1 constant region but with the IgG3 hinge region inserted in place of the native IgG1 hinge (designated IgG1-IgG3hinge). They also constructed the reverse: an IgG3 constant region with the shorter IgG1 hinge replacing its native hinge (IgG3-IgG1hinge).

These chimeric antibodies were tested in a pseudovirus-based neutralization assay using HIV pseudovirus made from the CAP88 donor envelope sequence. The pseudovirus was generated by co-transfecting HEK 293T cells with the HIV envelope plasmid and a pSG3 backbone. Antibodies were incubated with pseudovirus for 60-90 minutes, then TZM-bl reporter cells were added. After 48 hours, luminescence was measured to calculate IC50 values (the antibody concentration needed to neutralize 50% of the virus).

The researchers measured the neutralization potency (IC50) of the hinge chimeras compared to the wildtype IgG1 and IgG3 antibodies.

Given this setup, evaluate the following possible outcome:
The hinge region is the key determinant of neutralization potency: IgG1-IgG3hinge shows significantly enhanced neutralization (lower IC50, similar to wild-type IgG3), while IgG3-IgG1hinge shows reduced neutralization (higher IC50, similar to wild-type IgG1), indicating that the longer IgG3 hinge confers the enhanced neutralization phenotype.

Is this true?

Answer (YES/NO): NO